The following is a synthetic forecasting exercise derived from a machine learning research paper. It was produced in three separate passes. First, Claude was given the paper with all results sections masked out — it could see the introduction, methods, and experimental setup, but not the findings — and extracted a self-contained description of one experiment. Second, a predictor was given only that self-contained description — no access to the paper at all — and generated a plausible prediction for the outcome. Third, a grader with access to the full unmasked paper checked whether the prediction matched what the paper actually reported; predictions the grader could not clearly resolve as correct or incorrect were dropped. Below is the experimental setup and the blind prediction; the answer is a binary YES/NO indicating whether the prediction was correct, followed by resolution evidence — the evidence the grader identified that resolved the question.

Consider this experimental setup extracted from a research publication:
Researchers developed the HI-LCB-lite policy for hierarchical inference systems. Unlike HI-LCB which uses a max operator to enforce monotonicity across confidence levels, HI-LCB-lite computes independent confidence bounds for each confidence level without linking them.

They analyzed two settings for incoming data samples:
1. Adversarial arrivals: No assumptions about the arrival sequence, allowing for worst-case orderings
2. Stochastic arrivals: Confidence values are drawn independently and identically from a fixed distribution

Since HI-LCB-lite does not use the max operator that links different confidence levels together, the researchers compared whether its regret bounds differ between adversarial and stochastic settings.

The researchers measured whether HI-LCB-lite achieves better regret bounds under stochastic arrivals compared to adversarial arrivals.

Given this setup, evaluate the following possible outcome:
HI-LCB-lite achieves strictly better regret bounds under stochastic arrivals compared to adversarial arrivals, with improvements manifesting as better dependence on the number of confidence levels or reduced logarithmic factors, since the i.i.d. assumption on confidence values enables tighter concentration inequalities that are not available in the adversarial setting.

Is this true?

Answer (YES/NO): NO